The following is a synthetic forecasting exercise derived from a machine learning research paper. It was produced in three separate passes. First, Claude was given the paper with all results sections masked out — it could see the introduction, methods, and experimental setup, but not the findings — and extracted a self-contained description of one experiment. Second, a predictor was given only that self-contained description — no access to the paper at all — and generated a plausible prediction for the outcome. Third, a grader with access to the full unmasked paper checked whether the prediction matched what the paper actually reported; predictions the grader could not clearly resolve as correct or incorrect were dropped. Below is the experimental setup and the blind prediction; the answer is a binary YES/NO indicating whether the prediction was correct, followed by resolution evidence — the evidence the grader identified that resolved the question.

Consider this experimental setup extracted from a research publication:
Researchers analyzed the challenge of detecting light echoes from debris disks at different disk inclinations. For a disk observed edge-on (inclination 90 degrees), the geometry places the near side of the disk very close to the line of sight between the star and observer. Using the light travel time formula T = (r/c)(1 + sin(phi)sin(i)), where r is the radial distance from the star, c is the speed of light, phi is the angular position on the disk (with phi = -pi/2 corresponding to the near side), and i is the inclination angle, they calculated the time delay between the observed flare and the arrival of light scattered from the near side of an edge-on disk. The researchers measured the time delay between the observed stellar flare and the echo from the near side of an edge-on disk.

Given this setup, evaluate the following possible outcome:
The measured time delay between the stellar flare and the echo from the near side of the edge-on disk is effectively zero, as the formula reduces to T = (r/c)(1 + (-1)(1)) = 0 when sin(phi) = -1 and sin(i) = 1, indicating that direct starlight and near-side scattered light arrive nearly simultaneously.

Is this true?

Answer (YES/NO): YES